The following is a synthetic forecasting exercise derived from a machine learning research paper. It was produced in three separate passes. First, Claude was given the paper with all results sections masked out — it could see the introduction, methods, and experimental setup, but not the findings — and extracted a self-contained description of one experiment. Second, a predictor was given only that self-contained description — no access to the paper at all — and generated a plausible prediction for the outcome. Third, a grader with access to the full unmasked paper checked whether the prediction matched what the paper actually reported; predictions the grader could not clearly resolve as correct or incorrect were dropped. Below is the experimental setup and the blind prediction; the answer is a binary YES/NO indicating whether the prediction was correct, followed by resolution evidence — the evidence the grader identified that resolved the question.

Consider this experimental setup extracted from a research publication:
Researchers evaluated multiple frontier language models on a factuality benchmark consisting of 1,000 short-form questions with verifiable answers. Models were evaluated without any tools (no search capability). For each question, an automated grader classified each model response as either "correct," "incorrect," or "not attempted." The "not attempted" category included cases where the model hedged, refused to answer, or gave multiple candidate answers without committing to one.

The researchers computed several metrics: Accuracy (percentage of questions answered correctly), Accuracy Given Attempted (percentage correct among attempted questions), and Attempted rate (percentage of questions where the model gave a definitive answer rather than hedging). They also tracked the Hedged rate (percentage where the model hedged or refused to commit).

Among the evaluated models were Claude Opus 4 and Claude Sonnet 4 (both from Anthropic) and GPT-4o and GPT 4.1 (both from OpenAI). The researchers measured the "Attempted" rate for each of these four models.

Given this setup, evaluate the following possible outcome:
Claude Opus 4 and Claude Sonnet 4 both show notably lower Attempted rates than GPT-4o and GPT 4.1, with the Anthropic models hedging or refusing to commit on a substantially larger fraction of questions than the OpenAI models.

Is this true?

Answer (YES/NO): YES